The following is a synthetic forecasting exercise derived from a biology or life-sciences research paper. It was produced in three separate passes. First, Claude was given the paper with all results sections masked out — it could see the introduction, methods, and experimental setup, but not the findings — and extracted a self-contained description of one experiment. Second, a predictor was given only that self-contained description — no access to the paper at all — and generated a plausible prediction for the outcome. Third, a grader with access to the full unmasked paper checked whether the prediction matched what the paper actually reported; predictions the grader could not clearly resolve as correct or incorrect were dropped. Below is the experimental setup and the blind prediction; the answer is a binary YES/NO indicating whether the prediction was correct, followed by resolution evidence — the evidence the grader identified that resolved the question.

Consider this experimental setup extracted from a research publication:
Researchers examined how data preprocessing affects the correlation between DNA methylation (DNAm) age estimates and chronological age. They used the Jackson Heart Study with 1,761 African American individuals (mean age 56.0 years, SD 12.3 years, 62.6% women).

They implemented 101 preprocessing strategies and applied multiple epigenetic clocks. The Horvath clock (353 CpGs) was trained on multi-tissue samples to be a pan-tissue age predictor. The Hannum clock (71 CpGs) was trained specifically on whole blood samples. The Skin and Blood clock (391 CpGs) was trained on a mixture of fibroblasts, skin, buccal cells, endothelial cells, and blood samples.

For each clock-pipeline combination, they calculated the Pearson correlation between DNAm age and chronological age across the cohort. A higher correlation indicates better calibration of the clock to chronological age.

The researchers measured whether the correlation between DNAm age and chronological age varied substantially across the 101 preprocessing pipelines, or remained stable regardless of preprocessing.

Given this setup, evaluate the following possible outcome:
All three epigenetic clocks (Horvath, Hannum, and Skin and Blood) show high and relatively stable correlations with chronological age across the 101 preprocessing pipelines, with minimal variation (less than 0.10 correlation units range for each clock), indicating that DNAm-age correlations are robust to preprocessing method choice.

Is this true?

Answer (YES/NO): NO